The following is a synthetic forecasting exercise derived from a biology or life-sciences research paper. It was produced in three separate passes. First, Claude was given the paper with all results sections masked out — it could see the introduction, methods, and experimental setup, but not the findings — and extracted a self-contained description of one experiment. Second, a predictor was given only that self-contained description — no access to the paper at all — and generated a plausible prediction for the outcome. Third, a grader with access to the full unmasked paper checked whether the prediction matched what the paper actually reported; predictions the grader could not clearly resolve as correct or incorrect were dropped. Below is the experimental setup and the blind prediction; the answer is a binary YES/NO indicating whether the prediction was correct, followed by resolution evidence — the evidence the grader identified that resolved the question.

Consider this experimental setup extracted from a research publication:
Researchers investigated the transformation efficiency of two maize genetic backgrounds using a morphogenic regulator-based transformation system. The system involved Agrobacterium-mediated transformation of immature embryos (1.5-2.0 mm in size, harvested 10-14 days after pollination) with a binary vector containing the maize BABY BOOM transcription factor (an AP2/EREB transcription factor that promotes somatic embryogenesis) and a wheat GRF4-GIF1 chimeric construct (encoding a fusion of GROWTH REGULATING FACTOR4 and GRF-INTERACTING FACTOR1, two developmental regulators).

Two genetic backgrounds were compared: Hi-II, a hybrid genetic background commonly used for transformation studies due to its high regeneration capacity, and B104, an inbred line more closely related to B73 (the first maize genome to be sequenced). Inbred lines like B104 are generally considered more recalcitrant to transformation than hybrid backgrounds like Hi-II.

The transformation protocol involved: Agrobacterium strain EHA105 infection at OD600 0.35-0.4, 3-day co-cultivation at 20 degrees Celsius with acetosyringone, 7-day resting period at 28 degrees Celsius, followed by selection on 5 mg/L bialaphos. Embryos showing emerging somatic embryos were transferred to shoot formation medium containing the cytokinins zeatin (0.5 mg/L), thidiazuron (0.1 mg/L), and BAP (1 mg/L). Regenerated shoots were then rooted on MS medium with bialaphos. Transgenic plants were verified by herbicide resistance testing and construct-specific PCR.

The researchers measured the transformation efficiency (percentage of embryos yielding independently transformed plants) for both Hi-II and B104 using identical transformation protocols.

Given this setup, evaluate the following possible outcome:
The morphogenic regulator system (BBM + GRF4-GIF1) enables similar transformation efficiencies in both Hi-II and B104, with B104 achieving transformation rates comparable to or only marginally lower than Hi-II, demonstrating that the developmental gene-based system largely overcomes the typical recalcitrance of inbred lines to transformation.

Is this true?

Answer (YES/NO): NO